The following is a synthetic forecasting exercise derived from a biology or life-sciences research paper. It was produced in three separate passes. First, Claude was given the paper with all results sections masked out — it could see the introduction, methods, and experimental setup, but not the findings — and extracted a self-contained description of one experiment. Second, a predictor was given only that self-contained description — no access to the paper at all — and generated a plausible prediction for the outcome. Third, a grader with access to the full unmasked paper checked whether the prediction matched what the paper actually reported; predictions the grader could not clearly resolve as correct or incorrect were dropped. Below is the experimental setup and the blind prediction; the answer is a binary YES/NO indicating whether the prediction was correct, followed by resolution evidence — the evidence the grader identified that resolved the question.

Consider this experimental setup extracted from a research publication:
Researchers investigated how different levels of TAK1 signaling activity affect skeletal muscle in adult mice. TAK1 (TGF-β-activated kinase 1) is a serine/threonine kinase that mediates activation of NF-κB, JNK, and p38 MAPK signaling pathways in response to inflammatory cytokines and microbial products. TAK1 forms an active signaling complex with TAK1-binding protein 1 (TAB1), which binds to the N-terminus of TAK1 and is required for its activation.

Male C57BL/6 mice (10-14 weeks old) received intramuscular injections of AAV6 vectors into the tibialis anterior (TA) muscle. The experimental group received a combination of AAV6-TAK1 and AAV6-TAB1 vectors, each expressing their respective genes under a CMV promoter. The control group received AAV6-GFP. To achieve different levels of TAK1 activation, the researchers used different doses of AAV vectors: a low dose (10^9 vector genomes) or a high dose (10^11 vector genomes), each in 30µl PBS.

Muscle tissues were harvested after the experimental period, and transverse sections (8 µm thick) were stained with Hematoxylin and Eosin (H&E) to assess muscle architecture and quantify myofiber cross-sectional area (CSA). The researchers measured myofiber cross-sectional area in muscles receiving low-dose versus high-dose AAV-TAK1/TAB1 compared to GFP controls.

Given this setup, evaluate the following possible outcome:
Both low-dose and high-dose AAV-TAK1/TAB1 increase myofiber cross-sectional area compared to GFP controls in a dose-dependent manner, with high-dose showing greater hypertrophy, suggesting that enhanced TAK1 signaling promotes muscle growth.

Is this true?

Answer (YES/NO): NO